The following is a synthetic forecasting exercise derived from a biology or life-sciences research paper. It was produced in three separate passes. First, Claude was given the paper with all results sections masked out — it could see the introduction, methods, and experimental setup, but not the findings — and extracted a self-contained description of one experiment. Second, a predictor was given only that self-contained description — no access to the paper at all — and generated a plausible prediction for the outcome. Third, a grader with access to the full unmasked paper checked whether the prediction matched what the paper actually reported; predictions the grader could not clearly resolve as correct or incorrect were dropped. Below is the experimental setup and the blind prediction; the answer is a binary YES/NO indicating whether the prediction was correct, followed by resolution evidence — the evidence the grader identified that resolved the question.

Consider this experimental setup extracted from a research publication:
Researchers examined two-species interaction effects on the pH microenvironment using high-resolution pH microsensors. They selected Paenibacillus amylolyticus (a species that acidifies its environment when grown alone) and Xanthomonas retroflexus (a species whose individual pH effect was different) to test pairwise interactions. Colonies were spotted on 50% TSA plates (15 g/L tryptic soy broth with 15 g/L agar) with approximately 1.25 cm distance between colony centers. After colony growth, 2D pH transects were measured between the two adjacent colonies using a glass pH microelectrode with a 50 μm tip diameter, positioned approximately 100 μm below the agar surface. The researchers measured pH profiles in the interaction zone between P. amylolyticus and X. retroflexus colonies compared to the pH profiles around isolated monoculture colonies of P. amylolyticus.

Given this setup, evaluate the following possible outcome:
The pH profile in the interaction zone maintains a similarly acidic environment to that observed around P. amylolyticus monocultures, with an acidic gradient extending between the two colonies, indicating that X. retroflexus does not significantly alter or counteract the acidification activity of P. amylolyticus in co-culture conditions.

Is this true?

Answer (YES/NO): NO